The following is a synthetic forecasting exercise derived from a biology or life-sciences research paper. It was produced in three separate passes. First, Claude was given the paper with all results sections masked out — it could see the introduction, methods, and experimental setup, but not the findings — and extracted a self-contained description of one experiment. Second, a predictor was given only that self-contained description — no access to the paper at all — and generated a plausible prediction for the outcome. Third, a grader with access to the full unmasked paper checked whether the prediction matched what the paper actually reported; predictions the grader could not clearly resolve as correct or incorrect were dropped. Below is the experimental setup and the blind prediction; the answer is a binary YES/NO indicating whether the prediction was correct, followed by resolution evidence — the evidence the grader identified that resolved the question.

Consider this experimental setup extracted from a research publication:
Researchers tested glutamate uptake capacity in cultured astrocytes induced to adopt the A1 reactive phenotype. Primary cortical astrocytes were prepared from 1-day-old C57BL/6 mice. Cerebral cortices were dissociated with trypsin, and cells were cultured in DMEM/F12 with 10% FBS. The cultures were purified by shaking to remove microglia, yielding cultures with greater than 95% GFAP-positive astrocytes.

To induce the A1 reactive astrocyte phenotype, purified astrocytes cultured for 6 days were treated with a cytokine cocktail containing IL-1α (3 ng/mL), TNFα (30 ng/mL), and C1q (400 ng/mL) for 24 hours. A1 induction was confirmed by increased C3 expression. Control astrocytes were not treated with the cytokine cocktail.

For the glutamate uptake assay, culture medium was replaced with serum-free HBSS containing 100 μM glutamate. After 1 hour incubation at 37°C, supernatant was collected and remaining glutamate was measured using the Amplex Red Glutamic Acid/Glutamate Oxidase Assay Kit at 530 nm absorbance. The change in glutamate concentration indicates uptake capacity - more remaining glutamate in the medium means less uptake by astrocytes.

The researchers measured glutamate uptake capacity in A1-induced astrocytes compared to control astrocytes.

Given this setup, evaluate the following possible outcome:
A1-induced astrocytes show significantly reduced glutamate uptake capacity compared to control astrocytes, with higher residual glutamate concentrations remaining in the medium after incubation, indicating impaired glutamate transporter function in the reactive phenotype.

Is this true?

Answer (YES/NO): YES